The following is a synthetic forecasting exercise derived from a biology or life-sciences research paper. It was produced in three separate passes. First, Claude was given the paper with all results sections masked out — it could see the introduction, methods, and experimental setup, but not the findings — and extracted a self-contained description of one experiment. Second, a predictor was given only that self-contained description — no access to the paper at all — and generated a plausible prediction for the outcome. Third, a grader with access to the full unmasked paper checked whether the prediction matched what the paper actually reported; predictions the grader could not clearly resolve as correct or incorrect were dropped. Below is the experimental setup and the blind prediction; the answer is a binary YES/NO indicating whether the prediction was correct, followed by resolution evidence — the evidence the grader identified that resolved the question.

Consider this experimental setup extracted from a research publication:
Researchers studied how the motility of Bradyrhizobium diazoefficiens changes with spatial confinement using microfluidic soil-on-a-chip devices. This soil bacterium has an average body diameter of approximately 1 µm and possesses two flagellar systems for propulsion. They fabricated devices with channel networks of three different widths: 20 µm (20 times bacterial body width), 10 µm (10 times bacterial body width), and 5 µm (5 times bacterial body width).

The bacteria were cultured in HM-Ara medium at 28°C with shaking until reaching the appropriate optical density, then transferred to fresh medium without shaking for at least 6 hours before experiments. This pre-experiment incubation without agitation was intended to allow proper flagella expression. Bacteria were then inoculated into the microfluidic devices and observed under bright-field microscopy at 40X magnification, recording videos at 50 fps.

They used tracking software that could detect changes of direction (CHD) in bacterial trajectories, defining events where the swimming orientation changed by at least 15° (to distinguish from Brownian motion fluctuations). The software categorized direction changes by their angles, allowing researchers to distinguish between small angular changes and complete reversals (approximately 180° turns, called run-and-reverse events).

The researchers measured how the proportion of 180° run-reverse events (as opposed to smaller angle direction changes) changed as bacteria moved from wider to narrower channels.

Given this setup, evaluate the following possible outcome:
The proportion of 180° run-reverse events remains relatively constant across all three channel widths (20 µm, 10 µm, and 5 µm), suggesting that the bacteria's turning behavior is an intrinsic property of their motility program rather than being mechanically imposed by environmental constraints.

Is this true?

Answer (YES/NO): NO